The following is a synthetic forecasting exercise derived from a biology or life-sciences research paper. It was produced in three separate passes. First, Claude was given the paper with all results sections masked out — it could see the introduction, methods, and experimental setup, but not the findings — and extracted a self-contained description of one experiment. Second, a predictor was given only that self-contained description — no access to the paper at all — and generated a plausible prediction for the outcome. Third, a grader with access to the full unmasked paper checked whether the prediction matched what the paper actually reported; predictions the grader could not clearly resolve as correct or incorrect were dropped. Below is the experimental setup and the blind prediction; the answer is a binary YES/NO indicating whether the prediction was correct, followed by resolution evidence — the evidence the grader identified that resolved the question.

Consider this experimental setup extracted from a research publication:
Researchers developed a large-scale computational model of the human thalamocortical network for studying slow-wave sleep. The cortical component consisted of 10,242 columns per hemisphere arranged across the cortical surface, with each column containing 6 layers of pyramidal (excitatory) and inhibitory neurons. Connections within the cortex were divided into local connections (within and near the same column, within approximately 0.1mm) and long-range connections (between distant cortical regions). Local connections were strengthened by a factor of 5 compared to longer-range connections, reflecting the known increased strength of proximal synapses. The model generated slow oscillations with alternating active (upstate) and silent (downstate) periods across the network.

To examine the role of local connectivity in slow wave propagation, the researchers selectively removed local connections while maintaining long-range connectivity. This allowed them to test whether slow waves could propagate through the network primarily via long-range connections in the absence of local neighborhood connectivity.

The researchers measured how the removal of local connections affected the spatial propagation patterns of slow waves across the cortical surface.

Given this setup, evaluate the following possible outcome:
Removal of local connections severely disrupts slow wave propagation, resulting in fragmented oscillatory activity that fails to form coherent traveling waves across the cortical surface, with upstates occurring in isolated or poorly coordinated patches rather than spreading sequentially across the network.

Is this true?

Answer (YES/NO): NO